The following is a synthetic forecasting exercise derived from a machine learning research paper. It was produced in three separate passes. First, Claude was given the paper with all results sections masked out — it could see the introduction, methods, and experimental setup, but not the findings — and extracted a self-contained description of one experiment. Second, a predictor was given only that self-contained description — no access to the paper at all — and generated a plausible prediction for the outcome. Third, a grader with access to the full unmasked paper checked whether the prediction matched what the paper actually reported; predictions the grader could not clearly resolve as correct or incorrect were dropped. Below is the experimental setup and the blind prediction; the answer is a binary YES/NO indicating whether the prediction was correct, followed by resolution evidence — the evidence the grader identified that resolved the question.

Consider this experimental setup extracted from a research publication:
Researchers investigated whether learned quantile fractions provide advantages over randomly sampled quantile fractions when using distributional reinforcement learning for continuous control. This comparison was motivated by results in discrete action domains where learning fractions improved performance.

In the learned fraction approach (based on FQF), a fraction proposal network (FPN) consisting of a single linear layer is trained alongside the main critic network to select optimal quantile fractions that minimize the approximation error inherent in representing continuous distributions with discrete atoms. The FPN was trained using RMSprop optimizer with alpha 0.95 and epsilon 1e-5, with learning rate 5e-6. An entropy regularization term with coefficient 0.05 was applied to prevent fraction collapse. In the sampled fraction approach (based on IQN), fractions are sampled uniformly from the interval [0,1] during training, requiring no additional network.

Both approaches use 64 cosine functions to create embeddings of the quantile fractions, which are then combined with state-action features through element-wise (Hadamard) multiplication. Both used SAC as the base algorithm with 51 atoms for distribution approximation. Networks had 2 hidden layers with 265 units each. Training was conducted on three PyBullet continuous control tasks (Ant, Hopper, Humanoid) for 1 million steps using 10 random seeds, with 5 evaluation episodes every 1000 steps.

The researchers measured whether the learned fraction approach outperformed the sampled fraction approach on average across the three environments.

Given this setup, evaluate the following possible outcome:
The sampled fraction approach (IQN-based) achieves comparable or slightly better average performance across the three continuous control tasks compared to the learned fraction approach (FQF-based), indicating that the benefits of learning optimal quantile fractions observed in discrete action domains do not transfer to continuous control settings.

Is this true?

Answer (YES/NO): YES